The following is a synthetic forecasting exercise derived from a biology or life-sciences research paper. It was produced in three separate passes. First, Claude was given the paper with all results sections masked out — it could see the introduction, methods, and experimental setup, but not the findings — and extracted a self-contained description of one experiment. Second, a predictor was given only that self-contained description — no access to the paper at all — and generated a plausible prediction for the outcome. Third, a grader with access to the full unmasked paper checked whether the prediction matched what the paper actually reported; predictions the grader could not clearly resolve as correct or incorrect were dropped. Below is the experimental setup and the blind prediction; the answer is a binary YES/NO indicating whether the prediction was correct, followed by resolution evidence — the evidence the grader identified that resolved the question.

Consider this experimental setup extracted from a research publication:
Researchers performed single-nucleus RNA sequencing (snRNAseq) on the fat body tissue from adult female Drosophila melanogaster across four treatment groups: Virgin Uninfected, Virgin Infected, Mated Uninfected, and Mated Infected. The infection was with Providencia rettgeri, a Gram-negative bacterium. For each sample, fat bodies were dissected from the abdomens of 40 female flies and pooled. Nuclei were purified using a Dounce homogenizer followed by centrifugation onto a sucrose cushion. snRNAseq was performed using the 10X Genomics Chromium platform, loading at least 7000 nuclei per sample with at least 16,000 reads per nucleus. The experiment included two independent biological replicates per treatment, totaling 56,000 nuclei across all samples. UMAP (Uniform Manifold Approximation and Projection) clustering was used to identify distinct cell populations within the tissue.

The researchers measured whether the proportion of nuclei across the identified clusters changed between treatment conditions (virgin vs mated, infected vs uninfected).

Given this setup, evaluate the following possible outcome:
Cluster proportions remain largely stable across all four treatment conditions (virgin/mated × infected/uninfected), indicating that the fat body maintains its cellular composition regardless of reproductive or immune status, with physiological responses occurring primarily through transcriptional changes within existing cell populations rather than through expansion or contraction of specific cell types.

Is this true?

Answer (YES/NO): YES